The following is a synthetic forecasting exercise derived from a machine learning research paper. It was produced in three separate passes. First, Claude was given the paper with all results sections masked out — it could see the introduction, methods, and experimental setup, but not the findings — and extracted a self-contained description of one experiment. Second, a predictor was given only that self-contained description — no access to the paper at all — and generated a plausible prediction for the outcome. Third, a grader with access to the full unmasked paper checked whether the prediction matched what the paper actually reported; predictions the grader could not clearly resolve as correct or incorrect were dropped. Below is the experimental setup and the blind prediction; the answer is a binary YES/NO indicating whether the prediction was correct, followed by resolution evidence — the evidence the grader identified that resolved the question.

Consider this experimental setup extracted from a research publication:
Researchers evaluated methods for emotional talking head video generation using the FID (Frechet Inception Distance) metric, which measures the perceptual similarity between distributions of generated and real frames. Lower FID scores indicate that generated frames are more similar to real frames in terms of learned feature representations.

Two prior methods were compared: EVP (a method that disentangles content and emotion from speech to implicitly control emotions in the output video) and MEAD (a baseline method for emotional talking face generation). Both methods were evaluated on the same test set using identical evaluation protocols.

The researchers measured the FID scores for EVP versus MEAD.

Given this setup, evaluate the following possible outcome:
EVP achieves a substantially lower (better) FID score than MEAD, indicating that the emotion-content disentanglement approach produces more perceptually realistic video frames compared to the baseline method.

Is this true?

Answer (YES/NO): YES